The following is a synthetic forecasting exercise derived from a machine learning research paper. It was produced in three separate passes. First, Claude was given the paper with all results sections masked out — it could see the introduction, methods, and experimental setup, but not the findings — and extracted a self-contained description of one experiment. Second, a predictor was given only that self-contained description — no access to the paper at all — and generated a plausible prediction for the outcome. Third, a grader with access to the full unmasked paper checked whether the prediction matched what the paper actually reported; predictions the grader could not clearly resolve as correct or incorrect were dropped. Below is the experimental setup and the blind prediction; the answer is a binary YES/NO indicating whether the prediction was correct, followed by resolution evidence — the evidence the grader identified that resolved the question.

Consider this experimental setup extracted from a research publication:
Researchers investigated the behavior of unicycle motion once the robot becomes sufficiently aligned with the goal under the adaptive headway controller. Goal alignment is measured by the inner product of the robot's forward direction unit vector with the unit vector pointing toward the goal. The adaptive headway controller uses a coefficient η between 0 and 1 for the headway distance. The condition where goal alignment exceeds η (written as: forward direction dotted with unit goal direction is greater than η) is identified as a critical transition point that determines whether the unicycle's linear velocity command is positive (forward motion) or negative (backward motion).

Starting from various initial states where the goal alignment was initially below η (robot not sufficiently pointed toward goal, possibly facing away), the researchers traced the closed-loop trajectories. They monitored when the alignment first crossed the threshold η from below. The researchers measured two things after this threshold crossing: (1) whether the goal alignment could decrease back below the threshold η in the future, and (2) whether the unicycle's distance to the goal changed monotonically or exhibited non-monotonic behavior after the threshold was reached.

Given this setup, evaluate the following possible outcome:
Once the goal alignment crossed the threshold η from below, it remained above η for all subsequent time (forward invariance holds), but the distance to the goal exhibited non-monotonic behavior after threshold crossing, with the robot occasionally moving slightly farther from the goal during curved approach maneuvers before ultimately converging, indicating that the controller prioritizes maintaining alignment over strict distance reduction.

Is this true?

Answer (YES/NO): NO